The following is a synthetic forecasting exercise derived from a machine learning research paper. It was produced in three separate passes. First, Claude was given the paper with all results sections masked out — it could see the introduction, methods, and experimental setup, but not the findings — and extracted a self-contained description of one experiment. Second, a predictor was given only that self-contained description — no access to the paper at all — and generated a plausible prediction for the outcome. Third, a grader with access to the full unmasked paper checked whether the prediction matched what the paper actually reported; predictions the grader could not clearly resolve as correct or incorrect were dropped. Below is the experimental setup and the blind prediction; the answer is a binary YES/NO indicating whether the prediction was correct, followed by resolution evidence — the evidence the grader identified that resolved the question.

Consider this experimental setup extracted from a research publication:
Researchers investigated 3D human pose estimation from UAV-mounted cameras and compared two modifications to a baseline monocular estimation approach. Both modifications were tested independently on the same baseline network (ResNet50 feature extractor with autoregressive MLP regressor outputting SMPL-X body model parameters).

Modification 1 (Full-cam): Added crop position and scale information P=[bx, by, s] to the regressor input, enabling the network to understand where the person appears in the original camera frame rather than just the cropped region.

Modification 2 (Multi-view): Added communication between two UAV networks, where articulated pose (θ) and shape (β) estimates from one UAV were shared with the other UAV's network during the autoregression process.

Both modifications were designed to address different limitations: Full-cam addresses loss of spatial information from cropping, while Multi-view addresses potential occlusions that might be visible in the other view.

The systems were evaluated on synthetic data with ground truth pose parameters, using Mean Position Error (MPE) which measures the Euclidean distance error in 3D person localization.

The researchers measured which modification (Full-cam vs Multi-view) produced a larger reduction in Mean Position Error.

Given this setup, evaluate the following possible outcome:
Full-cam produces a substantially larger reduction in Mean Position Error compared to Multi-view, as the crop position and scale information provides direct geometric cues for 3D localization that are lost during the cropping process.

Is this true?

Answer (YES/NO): YES